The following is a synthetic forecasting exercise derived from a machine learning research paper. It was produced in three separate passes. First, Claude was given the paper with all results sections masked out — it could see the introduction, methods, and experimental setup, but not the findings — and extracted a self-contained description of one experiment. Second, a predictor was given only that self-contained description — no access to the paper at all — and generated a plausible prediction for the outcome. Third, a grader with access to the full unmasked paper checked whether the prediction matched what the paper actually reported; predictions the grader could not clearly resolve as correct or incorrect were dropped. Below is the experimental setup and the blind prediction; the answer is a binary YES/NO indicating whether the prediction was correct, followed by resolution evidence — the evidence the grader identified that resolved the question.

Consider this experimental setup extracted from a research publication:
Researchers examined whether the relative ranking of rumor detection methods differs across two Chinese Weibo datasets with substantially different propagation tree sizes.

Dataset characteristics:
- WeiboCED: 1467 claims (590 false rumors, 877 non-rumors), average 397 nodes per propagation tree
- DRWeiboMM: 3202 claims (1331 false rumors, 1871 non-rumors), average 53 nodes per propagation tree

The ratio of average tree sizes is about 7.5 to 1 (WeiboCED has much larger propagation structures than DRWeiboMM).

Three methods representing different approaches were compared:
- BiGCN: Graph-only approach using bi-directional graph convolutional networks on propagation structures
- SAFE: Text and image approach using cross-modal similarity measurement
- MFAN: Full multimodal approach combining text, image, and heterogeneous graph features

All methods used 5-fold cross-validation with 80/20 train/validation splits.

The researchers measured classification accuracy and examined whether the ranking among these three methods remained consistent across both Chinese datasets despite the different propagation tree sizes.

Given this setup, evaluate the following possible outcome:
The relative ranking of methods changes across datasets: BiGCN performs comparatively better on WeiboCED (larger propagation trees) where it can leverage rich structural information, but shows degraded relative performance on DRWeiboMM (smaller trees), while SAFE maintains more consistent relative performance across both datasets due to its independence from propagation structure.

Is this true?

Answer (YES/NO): NO